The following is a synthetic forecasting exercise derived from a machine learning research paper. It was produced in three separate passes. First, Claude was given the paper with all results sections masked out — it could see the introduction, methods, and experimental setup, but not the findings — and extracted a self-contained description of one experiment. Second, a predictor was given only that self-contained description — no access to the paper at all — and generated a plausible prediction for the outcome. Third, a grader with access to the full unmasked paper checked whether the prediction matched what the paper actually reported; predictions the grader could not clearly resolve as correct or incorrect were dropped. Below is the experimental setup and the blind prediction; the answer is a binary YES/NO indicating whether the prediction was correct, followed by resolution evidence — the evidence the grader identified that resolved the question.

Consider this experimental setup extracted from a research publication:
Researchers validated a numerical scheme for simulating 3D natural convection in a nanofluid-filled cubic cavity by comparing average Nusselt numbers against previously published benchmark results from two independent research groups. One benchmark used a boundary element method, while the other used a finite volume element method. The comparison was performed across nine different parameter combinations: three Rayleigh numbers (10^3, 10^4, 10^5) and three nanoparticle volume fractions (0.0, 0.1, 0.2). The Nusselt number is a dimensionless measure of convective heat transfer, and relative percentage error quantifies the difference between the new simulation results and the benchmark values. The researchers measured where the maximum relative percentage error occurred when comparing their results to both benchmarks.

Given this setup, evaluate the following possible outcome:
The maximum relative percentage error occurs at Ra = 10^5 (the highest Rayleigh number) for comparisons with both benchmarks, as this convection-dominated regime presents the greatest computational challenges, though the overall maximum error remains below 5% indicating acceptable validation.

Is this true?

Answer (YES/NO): NO